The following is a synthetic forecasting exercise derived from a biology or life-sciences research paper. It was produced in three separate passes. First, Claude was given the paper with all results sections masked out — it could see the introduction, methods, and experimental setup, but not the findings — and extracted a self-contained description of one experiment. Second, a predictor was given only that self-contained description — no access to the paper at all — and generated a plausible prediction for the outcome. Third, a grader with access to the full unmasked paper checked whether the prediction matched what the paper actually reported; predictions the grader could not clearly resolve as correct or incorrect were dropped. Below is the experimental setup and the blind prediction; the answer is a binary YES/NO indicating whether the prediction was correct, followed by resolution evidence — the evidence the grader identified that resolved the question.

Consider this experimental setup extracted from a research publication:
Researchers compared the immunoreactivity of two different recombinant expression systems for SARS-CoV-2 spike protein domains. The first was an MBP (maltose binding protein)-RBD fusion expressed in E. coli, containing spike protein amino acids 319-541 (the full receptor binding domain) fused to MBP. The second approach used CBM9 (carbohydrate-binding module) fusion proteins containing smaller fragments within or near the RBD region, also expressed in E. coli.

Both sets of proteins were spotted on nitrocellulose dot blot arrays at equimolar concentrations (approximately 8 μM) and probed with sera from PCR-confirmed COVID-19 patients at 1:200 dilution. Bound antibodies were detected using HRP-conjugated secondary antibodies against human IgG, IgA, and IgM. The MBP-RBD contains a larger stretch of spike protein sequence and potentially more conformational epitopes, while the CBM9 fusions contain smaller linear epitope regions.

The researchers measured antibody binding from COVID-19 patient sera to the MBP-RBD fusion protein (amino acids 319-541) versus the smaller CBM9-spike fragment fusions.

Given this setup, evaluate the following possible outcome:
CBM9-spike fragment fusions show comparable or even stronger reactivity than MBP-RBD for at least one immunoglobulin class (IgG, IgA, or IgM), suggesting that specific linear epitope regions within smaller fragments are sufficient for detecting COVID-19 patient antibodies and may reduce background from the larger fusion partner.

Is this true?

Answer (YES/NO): YES